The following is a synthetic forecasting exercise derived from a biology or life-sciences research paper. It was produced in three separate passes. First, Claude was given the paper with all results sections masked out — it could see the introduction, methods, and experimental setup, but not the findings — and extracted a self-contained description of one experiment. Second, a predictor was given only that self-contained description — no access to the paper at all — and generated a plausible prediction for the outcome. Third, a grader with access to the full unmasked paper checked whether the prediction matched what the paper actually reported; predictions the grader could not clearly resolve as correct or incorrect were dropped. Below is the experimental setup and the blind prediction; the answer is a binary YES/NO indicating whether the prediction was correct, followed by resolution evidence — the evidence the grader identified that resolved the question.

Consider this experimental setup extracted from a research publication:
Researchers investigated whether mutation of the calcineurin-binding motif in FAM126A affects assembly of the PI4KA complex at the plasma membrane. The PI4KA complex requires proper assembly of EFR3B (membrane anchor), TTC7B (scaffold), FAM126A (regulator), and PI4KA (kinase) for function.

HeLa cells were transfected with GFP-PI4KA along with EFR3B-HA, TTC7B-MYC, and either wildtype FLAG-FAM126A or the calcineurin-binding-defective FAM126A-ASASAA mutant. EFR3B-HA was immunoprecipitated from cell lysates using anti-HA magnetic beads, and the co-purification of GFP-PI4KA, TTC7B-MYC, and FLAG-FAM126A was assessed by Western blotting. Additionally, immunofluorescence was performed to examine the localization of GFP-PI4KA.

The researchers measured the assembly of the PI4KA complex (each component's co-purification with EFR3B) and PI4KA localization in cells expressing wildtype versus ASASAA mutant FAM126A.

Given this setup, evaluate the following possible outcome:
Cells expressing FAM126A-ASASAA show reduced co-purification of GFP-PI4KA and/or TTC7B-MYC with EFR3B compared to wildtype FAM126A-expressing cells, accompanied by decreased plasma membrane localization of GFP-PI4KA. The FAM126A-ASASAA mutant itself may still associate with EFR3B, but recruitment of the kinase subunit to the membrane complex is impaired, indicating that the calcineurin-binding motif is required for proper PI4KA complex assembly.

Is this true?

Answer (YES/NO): NO